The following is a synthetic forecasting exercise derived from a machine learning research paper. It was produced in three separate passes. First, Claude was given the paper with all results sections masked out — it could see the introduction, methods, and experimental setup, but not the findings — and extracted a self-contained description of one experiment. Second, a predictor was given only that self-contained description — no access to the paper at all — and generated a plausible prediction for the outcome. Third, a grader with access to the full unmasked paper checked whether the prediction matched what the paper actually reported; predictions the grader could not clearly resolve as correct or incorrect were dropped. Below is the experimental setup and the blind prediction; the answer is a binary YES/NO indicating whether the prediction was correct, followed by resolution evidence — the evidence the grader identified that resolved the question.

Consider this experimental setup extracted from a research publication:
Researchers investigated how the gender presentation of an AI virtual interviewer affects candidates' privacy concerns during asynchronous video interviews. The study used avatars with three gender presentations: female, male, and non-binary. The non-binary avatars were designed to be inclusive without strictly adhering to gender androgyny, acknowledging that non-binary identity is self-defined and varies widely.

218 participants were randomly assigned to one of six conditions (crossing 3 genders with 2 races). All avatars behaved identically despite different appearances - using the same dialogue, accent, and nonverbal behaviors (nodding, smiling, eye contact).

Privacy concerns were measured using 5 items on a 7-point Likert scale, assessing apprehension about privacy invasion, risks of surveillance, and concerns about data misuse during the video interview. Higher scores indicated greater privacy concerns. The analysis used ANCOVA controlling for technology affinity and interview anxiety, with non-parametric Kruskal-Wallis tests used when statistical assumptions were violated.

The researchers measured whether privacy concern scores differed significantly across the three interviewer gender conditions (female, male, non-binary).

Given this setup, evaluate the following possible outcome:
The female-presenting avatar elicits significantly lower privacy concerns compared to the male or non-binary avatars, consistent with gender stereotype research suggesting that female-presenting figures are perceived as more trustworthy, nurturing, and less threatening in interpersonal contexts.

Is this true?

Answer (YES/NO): NO